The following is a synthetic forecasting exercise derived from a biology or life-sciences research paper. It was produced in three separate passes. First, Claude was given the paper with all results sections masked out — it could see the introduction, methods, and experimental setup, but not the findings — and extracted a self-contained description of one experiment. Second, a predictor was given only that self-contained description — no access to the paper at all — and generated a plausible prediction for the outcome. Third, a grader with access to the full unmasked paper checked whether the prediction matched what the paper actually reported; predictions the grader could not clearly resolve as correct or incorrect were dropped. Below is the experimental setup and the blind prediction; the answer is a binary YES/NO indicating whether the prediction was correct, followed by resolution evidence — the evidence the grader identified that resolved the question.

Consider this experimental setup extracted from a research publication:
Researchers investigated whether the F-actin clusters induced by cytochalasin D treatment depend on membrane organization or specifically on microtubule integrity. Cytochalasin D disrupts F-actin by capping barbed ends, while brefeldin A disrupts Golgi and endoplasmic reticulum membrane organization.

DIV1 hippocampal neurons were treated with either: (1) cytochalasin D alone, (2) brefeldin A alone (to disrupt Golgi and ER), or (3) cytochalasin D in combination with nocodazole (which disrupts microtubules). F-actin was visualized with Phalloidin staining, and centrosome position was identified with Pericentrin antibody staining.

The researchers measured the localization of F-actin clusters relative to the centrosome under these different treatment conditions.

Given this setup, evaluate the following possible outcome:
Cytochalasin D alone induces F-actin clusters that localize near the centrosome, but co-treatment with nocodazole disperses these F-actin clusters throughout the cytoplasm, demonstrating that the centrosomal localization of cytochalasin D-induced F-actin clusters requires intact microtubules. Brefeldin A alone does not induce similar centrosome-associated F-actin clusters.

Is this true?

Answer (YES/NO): YES